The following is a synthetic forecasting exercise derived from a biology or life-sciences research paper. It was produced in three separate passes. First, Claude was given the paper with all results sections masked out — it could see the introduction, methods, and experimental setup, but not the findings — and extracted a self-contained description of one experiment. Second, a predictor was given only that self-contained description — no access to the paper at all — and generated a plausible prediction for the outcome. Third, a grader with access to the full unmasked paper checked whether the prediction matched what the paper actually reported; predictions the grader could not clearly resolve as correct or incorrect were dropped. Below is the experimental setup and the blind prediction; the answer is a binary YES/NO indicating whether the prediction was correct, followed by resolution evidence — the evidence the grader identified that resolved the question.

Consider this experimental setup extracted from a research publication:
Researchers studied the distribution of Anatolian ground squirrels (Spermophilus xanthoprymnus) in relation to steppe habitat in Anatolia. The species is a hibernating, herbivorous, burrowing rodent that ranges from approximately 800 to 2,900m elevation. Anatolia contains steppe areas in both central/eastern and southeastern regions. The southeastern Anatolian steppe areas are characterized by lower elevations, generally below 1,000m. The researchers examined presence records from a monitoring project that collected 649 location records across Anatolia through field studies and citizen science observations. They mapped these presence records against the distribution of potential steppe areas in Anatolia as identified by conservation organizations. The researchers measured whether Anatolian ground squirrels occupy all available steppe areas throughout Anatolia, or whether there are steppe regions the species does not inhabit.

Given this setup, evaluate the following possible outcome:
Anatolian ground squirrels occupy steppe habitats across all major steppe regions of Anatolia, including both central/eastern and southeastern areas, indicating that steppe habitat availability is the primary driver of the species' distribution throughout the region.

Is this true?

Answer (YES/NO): NO